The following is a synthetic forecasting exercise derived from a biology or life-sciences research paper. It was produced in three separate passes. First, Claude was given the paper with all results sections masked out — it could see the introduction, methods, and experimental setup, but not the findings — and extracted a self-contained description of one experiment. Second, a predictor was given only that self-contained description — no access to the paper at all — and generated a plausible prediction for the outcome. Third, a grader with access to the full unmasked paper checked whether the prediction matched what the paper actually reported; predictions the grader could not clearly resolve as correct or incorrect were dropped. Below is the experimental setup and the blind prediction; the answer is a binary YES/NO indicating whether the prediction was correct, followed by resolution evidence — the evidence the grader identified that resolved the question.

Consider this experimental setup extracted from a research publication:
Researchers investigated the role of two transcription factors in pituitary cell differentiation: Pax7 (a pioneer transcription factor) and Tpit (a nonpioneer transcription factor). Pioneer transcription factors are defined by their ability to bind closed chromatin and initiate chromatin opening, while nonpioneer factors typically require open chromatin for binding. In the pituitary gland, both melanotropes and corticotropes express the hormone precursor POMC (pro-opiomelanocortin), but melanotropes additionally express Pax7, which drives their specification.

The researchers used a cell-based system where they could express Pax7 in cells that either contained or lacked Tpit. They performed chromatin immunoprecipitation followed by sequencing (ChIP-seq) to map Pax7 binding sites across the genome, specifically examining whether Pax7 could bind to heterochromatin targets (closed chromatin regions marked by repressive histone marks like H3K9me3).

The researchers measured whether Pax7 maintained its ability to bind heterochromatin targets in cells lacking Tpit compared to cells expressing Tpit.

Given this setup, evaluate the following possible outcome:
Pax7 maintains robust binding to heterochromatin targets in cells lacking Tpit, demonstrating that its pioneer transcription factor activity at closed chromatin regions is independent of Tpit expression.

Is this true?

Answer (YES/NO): NO